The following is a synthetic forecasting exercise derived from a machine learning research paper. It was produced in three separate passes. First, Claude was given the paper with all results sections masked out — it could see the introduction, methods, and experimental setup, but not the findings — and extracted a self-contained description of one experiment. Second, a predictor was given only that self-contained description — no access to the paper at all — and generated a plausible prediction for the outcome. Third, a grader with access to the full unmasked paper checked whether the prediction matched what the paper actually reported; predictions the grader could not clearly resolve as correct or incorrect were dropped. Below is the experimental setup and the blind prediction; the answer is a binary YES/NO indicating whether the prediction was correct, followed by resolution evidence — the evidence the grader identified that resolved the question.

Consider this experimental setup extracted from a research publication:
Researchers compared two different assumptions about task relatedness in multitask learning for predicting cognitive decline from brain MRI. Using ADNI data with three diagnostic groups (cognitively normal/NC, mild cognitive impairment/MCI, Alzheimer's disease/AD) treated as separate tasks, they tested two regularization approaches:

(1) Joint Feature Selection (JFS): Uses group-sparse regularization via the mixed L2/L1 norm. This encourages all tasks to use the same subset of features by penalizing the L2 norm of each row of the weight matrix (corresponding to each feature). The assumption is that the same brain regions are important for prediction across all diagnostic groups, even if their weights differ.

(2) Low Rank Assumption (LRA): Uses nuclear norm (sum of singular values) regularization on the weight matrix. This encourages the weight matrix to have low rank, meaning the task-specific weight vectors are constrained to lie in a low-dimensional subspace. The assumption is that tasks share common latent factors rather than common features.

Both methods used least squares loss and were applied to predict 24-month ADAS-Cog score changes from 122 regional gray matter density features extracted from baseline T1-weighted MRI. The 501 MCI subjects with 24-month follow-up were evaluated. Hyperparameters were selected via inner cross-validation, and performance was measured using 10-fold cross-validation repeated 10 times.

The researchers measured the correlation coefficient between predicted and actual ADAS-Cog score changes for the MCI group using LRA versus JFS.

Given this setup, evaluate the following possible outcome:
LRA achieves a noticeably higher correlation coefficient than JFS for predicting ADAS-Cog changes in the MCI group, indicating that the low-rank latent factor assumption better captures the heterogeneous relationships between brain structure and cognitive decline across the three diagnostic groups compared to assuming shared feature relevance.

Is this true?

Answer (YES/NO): NO